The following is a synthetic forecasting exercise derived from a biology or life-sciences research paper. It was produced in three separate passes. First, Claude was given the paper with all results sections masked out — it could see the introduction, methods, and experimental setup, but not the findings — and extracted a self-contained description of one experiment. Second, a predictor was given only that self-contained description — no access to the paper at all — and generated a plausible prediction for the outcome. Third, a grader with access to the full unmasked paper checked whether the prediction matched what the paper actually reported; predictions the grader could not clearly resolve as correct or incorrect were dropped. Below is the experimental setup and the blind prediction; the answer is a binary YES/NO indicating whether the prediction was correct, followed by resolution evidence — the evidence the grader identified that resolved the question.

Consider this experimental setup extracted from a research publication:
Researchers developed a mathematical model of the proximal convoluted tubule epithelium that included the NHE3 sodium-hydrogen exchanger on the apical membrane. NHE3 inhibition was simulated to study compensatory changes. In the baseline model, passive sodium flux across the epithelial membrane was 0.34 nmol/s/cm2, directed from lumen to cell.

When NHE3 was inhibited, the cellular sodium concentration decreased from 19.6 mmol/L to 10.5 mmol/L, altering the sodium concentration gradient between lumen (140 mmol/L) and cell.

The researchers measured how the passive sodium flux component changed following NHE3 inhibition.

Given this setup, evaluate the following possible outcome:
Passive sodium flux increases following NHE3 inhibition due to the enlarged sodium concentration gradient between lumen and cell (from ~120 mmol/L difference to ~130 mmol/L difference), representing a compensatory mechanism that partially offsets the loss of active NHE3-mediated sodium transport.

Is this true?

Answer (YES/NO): NO